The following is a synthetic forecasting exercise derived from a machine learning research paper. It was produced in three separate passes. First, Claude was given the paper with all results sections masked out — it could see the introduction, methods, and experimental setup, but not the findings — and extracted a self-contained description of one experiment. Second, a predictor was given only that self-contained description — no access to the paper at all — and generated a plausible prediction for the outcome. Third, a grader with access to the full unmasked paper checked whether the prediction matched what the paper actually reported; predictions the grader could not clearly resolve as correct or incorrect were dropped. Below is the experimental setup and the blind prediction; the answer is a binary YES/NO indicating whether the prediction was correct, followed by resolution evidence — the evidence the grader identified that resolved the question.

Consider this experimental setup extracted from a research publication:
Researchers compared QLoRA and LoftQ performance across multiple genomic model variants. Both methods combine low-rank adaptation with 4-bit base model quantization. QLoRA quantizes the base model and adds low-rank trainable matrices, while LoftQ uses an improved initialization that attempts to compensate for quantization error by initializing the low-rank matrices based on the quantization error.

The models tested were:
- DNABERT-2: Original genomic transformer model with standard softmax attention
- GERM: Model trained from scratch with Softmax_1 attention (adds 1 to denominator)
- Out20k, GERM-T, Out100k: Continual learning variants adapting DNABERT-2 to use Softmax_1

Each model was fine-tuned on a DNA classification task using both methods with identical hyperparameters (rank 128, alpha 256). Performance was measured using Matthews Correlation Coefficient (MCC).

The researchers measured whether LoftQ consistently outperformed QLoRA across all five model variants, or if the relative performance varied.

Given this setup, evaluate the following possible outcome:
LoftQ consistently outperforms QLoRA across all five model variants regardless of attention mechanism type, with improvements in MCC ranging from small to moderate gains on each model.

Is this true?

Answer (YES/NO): NO